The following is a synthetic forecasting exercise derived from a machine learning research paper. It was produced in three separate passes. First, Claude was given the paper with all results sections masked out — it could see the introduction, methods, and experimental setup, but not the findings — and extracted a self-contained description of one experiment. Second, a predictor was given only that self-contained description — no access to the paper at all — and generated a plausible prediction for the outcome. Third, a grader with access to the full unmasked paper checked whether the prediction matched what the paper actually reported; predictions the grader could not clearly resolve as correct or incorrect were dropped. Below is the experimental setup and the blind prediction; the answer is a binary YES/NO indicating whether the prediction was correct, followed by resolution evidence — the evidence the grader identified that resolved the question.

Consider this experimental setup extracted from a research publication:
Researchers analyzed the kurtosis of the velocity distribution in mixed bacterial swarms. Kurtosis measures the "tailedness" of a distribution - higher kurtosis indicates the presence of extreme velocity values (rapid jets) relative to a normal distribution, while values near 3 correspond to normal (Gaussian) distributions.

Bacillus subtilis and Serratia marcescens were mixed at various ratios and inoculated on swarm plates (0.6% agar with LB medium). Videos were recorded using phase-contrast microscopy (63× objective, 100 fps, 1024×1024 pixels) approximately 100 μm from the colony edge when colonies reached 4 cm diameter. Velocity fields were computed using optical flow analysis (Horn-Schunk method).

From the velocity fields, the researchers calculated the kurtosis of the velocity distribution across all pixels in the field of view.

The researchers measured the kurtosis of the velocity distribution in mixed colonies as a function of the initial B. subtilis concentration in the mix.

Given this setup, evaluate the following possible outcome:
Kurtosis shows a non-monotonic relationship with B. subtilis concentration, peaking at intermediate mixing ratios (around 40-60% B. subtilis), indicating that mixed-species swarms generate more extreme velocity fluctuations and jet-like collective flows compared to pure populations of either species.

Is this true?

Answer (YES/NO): NO